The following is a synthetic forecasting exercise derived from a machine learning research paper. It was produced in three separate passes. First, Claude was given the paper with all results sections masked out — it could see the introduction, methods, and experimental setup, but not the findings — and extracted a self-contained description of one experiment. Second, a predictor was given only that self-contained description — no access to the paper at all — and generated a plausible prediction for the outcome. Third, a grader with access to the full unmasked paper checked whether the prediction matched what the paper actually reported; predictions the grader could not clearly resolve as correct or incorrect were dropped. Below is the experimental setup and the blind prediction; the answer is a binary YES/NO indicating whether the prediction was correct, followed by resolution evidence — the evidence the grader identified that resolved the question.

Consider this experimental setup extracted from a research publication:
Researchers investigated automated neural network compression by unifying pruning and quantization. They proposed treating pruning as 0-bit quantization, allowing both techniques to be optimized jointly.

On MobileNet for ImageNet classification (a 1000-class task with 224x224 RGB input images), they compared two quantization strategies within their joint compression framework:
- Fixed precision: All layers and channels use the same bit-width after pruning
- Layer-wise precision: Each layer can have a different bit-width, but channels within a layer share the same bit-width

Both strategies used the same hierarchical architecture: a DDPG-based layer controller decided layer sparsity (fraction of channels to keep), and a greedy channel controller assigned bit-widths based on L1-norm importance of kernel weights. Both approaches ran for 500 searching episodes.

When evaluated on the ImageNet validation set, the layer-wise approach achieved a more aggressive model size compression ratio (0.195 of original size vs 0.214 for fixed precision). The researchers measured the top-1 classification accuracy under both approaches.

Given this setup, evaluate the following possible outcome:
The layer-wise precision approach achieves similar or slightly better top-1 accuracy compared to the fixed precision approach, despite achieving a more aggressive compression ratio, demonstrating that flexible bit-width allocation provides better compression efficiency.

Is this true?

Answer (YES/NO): NO